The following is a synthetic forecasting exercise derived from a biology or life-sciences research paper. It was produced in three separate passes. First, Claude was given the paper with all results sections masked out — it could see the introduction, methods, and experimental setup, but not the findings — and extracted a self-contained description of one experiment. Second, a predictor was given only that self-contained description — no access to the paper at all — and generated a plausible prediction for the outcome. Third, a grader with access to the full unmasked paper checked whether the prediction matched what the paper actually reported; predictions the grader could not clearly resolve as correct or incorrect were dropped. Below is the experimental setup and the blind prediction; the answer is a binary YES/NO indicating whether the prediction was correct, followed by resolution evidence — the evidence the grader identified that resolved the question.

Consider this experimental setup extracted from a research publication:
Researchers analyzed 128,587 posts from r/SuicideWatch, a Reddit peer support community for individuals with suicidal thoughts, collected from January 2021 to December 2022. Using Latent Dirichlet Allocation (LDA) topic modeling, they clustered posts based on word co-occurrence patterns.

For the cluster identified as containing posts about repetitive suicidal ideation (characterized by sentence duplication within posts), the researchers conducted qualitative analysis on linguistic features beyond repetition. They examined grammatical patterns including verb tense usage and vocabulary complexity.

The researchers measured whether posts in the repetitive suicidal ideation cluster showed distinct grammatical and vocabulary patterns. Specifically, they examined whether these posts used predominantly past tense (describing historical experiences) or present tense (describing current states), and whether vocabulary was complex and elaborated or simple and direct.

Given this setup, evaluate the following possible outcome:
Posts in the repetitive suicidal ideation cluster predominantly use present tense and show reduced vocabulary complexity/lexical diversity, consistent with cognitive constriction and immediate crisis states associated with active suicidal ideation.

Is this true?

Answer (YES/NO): YES